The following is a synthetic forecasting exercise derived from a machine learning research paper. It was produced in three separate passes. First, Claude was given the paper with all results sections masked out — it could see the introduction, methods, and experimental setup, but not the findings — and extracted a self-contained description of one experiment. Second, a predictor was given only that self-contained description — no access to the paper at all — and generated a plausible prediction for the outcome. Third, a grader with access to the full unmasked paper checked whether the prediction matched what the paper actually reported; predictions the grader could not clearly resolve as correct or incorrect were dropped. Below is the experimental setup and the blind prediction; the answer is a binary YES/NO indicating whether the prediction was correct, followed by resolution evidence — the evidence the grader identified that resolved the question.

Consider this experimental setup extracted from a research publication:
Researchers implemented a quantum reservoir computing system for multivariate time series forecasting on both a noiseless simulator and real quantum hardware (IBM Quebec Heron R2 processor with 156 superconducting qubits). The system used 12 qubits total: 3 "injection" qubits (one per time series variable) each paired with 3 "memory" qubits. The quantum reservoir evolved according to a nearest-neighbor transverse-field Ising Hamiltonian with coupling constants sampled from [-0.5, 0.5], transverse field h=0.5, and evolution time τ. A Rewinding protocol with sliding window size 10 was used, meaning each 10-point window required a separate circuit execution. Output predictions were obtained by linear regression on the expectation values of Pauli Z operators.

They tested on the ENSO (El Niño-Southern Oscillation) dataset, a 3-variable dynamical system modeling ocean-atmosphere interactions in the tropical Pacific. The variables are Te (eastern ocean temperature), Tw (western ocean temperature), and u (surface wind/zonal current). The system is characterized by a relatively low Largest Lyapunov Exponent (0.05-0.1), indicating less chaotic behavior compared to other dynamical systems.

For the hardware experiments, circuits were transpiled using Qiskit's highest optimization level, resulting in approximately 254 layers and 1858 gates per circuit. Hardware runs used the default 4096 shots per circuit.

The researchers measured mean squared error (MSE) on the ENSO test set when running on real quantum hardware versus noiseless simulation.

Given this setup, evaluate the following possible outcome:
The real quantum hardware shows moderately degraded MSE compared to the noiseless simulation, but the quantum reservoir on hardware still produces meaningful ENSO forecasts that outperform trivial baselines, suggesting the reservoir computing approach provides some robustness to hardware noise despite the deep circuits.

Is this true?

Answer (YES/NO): NO